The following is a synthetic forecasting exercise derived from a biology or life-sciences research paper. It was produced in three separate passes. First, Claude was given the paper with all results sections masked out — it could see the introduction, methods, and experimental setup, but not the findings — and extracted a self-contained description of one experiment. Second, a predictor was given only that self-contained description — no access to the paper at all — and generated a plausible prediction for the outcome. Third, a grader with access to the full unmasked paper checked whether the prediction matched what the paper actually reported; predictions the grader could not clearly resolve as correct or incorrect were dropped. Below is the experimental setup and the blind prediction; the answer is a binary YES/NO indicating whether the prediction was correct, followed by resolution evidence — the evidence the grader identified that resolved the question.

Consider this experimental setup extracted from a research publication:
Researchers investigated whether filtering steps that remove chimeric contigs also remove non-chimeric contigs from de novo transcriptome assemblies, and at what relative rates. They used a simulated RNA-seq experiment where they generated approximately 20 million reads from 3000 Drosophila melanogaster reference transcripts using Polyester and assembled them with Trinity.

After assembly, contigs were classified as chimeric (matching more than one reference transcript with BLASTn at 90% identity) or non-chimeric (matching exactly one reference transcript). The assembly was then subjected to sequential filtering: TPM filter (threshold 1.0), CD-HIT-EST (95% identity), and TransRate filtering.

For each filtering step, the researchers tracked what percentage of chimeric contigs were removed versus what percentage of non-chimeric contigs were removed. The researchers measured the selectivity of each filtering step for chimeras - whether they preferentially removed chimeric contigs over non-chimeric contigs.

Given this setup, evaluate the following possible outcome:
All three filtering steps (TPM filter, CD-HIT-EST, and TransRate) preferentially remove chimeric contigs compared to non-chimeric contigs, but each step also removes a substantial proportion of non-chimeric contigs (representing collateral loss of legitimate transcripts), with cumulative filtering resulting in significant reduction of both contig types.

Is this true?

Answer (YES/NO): NO